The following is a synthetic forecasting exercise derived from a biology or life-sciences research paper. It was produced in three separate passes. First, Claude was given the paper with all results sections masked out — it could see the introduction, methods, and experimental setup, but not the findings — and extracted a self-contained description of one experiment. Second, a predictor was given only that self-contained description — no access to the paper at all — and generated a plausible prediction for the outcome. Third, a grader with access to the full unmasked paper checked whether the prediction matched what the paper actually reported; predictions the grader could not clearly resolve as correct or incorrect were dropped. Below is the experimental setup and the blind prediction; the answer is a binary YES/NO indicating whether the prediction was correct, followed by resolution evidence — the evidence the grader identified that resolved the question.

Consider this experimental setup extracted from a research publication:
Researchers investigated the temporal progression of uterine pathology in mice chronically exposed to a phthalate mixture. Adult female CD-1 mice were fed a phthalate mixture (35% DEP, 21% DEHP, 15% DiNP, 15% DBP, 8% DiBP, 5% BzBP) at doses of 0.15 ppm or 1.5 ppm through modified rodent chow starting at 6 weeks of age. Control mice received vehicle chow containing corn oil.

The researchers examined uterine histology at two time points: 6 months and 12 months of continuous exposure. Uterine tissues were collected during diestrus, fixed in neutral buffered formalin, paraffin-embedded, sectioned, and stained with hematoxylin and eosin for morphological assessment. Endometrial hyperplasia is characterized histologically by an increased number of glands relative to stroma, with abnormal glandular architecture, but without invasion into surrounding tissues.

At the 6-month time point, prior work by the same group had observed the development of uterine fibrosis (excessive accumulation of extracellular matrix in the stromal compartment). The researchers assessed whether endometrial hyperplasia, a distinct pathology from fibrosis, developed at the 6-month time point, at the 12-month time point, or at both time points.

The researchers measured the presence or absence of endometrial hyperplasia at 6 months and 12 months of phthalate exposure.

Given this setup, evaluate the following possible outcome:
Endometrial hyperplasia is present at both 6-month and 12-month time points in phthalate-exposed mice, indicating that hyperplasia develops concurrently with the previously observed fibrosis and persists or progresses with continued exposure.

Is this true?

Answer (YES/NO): NO